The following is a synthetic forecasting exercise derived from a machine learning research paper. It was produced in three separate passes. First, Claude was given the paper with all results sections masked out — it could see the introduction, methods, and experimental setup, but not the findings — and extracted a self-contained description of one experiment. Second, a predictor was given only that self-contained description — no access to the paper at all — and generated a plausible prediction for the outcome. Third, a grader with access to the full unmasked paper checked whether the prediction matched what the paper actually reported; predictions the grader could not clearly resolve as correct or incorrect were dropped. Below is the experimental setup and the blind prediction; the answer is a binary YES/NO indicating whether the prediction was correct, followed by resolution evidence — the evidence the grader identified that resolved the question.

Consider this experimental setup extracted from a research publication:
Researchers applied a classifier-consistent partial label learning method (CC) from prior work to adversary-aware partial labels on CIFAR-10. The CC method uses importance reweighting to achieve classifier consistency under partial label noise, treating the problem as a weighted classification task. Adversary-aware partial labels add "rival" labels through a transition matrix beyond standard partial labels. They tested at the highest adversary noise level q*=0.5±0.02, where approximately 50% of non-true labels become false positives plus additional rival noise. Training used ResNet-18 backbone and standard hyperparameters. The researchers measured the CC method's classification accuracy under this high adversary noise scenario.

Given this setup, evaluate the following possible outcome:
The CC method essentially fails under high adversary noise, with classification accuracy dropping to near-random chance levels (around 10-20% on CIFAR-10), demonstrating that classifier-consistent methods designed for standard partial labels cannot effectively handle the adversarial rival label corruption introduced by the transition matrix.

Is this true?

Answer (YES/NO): NO